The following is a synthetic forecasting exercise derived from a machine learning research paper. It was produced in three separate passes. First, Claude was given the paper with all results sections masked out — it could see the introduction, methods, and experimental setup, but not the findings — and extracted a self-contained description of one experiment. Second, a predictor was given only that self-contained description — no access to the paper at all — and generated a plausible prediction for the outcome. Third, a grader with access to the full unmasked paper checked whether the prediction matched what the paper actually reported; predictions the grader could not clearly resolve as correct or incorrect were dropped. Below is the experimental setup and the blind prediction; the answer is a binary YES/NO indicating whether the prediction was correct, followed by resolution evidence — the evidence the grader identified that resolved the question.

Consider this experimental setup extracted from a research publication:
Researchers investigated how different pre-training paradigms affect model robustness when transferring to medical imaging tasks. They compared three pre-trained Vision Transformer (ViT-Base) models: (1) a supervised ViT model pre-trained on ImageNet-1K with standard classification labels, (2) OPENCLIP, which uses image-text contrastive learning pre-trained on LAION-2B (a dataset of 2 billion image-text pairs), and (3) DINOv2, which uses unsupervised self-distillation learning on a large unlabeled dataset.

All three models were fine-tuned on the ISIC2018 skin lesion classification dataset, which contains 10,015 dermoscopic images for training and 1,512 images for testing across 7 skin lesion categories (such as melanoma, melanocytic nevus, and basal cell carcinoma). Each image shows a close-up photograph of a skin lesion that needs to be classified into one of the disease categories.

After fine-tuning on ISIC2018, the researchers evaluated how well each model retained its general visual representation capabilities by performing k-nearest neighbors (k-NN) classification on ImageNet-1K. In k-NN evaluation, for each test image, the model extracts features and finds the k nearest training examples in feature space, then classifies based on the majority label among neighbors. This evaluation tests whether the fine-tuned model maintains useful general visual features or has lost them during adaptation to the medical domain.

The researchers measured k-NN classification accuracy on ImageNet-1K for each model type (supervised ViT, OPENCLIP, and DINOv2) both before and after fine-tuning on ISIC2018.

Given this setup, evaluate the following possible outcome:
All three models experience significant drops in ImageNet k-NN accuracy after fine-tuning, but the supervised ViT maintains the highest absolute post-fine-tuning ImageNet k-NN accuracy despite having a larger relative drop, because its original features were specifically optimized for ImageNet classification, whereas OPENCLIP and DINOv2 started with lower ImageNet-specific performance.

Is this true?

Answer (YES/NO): NO